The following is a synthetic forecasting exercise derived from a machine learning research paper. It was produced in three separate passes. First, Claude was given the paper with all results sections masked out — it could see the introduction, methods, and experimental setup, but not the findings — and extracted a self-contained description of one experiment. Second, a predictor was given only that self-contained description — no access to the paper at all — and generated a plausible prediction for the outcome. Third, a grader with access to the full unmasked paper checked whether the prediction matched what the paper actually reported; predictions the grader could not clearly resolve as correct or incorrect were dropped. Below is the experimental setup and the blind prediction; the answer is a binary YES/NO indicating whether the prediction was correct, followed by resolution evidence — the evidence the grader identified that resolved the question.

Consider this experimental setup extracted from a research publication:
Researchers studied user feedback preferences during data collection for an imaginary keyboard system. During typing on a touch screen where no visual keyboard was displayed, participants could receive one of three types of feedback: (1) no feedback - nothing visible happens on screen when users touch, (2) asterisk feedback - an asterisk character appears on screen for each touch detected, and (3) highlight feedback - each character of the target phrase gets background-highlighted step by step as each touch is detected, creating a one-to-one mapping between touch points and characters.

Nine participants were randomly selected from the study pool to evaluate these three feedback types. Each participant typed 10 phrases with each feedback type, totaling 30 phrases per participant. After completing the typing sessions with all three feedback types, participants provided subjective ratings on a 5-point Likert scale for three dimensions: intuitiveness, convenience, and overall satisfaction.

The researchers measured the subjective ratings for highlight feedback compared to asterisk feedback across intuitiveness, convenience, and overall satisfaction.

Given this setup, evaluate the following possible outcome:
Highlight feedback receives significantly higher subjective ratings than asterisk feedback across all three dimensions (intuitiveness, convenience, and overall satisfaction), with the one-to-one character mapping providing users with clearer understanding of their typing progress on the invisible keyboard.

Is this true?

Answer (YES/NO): YES